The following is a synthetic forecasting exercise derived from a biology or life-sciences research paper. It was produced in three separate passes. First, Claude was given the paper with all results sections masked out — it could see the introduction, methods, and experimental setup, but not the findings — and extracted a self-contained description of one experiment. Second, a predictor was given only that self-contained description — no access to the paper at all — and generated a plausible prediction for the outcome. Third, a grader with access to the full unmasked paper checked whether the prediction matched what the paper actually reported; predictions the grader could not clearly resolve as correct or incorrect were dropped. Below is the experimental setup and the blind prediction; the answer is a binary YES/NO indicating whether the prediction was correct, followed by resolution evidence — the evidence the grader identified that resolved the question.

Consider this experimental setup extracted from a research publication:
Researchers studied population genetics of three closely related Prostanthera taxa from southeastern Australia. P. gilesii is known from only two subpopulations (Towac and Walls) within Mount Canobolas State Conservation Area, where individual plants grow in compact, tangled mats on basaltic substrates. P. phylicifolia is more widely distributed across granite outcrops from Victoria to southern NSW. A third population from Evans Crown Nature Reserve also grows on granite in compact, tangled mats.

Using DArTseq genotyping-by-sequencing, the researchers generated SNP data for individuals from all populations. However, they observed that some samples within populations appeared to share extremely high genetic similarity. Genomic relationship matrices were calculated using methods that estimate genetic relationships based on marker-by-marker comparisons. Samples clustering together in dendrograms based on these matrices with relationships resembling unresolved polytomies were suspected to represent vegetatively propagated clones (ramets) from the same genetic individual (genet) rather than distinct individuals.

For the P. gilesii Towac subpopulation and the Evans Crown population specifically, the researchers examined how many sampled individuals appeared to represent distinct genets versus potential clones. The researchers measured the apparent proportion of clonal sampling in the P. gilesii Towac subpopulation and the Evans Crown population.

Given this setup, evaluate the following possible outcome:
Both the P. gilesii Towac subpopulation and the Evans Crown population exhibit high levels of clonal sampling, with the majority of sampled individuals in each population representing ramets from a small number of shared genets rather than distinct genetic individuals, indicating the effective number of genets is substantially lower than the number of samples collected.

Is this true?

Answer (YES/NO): YES